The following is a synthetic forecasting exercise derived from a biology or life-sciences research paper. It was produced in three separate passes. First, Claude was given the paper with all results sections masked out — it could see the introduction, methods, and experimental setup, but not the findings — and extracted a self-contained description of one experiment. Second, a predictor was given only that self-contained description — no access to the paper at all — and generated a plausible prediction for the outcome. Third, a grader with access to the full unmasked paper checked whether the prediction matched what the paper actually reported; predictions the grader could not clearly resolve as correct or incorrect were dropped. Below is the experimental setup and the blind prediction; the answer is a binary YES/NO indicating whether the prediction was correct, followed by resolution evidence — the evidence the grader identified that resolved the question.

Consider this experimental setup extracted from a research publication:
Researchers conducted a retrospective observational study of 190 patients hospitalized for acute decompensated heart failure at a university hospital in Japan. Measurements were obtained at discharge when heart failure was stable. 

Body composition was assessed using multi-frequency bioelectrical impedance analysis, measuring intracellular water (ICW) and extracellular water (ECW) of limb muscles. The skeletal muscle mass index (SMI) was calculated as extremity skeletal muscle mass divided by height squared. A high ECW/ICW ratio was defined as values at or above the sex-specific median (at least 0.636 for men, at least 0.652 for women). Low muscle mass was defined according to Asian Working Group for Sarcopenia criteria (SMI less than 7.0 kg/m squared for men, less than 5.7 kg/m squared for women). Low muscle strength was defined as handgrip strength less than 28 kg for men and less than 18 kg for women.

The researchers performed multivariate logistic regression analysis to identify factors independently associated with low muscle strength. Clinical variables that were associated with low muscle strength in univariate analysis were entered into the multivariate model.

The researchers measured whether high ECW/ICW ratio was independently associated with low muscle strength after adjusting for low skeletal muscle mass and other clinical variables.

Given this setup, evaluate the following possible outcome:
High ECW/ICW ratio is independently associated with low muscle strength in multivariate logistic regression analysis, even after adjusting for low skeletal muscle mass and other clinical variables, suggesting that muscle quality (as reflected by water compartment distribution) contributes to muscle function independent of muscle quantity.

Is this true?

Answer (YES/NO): YES